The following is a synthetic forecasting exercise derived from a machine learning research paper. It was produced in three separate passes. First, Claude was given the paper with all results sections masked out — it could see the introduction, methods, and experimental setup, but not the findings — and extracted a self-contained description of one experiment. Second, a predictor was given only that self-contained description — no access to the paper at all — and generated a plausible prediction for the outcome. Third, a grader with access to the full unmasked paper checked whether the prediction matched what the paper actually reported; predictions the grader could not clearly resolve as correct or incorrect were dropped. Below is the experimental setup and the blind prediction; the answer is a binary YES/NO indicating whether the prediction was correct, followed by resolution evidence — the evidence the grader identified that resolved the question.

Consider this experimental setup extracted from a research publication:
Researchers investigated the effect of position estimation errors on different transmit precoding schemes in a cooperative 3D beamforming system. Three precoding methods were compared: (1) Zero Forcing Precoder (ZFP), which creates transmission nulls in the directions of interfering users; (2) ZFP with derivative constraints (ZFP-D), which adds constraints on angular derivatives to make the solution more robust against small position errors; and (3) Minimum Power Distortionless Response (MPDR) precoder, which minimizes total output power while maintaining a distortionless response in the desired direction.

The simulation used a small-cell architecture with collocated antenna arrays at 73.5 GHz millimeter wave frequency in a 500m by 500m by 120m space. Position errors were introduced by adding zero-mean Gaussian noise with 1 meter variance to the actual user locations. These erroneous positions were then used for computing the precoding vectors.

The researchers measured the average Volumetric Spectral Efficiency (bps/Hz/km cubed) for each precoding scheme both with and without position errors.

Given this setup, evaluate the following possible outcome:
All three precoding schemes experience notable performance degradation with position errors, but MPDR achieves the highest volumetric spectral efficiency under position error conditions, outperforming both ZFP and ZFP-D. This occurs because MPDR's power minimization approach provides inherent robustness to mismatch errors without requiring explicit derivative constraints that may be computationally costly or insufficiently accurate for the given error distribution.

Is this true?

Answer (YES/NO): NO